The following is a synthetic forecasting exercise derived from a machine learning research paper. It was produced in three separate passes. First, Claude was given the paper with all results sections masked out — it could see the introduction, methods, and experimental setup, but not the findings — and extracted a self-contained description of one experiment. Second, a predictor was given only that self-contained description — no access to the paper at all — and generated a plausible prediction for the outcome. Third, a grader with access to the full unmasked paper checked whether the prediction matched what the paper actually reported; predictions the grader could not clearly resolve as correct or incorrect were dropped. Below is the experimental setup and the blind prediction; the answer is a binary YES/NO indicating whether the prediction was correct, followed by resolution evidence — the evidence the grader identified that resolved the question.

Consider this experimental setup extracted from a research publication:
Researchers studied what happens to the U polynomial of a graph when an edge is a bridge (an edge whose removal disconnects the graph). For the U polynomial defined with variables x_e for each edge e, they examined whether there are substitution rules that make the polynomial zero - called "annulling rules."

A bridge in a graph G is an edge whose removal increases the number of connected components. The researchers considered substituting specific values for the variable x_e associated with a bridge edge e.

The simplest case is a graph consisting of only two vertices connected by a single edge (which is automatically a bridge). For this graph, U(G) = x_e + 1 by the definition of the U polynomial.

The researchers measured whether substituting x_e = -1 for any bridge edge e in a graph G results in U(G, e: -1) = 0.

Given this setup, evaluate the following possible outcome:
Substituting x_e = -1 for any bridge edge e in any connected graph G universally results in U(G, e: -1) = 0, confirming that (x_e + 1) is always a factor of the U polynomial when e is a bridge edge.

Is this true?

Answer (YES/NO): YES